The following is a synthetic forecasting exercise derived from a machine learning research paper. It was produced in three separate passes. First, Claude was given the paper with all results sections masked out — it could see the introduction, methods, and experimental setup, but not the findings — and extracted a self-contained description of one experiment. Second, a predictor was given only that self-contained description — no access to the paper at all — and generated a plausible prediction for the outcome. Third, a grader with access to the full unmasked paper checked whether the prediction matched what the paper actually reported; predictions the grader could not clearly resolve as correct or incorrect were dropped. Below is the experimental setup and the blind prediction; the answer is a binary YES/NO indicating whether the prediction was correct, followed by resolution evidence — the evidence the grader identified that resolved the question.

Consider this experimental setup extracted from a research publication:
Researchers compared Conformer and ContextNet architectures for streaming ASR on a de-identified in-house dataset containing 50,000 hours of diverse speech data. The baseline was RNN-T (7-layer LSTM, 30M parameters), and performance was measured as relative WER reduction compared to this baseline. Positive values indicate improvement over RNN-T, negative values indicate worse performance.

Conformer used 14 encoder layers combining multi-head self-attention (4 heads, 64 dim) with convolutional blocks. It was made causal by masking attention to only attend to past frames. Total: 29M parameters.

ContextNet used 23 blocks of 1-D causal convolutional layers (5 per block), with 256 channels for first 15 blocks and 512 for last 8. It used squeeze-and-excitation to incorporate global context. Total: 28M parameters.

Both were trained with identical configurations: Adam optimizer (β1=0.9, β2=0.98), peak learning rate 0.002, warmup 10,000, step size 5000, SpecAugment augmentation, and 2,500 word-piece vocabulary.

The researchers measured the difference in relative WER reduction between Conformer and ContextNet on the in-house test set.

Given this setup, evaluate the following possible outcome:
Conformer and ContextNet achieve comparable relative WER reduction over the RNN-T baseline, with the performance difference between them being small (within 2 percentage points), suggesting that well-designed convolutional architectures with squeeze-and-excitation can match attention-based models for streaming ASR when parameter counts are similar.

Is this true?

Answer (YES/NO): NO